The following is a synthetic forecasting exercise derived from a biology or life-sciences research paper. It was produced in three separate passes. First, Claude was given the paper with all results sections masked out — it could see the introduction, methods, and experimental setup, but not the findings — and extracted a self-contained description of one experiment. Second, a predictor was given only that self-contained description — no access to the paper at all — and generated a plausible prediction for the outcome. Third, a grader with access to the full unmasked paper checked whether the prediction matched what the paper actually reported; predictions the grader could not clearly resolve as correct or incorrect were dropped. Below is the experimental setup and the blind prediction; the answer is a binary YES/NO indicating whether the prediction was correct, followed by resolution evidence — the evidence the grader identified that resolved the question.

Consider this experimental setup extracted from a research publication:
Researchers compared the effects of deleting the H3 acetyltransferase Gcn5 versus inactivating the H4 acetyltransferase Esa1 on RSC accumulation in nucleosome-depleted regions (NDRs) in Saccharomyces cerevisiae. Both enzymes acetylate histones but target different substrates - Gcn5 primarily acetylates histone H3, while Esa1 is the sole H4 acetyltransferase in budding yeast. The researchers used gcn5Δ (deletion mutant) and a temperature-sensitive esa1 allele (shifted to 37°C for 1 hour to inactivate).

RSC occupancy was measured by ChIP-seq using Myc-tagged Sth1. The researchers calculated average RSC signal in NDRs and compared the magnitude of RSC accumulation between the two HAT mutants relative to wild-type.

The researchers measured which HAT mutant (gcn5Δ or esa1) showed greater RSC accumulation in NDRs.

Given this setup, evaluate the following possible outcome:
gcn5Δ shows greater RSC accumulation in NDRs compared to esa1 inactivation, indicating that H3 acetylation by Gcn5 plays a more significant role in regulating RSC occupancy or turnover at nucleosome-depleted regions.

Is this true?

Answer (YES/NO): NO